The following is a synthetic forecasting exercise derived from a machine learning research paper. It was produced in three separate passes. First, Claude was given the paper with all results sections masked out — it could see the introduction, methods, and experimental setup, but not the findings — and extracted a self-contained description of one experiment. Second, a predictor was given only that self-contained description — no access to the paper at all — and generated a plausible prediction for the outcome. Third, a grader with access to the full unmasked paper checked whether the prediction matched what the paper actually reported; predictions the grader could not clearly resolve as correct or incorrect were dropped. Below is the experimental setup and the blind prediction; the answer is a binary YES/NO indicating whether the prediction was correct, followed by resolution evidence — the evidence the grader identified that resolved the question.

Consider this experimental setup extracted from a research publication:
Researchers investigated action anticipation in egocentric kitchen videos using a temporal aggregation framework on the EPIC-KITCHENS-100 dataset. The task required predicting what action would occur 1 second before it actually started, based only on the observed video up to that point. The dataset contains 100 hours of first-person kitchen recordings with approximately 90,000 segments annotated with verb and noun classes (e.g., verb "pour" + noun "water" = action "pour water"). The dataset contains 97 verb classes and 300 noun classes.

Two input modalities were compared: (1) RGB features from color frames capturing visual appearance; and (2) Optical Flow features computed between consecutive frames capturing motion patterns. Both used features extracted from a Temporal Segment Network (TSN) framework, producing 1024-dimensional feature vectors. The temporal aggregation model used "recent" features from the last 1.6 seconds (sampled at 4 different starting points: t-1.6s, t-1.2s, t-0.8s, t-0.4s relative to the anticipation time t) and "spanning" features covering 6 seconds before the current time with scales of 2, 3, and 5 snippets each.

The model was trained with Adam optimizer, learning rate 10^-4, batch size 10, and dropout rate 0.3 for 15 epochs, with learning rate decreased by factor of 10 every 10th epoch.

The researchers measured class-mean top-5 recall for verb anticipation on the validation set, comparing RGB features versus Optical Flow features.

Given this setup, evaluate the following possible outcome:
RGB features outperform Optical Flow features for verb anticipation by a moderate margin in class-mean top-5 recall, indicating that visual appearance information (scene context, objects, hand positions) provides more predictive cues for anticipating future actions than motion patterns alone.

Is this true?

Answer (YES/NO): YES